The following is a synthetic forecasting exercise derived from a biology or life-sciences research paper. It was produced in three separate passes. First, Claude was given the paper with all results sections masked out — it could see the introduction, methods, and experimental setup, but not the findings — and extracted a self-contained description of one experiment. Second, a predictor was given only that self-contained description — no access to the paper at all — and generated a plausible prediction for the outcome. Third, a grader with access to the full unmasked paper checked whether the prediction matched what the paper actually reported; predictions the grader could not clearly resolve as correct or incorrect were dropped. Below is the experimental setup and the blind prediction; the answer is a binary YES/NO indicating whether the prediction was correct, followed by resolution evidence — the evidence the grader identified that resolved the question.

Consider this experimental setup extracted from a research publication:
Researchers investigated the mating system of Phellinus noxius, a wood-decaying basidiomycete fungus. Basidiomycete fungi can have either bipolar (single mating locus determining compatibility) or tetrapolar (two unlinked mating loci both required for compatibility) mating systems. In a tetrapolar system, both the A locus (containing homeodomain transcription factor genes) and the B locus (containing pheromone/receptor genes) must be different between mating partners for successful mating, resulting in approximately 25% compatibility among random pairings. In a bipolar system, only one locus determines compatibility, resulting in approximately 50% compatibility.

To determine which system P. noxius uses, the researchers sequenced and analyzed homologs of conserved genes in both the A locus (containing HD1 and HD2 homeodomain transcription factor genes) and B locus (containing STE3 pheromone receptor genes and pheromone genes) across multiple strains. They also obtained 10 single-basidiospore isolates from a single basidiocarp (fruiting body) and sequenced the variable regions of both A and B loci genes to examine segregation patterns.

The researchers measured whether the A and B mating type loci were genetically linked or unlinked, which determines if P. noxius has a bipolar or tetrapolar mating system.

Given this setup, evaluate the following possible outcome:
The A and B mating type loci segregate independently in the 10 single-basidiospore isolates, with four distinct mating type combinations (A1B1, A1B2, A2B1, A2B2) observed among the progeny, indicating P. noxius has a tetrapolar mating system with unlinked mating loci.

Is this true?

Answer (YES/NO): NO